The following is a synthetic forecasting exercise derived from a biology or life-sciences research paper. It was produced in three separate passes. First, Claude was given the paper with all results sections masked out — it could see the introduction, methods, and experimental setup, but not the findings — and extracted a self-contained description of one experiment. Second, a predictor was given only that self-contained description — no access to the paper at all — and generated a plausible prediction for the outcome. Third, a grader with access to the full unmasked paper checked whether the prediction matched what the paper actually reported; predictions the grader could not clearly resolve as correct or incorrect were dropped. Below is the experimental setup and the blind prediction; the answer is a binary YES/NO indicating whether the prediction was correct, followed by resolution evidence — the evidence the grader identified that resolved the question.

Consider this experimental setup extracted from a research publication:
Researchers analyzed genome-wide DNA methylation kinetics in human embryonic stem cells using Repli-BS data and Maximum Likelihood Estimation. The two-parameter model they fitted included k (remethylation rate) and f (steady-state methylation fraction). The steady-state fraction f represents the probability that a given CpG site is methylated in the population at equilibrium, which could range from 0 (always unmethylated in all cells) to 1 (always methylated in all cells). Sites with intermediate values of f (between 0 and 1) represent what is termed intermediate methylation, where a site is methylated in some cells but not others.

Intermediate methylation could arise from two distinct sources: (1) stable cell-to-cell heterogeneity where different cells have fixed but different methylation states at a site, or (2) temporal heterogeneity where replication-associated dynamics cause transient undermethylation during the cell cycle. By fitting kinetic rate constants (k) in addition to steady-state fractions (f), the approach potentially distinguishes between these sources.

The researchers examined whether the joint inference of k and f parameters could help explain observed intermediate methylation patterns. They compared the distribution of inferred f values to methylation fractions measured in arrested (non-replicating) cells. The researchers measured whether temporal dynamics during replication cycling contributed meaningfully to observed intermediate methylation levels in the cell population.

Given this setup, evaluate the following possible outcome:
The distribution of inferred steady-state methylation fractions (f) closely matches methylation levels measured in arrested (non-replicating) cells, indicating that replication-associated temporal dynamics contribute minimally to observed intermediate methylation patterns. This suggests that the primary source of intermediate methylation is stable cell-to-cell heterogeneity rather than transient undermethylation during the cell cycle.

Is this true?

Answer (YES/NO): NO